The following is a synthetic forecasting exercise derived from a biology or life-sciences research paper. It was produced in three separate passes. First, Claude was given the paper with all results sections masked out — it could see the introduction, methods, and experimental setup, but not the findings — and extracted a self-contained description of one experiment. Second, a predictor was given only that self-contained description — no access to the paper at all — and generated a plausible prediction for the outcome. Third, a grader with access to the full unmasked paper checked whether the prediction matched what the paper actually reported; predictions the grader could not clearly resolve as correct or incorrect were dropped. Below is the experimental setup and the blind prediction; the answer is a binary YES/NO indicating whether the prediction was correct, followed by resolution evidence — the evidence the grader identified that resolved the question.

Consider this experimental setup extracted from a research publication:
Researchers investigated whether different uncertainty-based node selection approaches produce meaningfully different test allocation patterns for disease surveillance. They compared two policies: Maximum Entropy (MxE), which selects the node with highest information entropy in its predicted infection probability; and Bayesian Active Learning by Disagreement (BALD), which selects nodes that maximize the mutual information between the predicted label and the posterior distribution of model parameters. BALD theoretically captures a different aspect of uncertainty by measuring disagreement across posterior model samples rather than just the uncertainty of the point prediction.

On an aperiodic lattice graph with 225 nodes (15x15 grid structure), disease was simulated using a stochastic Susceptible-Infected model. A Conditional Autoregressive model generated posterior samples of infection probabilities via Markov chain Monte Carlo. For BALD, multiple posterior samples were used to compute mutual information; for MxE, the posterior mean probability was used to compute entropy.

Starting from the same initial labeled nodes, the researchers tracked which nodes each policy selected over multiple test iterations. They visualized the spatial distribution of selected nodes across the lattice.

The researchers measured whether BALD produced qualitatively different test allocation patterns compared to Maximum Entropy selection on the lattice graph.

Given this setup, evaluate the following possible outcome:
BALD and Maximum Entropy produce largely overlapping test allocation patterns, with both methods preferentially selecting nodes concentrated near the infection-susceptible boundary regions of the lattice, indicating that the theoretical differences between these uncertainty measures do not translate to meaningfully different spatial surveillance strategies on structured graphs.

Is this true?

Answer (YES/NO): NO